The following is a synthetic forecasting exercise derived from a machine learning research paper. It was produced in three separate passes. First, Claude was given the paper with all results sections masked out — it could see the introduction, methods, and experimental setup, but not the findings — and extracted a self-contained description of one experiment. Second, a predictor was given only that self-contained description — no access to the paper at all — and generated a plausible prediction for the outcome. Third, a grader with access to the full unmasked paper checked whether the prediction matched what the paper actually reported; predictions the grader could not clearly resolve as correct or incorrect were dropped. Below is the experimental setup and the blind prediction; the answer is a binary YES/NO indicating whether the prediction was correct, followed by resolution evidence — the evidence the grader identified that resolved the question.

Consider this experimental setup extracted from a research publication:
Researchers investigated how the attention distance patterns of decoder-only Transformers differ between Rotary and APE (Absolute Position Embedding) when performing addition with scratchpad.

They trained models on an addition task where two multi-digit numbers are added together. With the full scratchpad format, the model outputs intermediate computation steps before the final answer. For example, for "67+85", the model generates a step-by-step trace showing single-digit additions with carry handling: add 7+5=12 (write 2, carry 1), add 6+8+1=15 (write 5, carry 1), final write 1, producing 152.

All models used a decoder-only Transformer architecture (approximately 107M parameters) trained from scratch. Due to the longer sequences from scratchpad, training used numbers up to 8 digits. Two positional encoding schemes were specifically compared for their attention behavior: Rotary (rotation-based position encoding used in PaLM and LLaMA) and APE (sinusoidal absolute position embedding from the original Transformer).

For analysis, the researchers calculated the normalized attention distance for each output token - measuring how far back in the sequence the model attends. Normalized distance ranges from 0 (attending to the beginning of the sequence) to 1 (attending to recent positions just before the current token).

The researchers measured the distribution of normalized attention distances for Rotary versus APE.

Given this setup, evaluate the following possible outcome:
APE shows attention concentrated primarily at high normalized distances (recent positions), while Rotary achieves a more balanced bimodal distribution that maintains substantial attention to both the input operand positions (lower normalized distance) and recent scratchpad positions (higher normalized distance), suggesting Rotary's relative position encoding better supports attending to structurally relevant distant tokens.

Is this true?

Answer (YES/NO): NO